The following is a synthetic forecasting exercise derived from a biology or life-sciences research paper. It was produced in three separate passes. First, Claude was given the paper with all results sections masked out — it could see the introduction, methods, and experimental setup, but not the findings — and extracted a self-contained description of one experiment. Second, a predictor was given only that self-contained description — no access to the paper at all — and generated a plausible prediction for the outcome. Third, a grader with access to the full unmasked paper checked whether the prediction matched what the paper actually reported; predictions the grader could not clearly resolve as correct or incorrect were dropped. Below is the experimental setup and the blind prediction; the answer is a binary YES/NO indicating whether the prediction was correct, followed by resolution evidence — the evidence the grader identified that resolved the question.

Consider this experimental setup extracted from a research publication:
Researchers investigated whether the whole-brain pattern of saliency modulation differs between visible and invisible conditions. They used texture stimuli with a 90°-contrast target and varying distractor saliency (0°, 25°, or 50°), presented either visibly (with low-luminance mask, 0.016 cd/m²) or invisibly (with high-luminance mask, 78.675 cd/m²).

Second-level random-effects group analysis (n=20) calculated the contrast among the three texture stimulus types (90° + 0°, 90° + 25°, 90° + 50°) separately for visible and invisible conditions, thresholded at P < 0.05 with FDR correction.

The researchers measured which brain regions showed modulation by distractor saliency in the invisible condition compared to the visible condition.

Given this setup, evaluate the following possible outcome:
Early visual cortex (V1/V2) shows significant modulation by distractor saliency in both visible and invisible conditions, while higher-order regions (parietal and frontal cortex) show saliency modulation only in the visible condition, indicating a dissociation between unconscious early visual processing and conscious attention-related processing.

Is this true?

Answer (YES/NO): NO